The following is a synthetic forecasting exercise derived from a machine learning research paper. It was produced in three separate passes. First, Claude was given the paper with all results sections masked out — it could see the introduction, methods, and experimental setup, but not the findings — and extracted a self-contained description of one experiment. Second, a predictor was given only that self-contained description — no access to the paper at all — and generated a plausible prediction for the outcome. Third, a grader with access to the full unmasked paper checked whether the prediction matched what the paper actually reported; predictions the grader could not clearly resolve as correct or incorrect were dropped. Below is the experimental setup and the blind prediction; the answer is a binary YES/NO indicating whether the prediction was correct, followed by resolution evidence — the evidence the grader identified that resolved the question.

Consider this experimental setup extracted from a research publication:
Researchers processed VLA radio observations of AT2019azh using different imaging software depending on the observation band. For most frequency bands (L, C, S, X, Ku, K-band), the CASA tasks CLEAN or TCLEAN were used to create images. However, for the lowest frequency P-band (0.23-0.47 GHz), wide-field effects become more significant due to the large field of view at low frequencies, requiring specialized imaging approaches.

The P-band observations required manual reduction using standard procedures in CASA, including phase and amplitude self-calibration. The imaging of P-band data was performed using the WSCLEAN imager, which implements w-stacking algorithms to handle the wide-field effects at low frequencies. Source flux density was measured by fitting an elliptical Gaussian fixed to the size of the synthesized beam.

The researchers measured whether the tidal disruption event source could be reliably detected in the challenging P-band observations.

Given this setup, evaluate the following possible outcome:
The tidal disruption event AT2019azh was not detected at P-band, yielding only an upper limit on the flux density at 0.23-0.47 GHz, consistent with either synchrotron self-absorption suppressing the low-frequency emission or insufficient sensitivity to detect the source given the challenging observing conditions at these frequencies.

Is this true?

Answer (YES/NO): NO